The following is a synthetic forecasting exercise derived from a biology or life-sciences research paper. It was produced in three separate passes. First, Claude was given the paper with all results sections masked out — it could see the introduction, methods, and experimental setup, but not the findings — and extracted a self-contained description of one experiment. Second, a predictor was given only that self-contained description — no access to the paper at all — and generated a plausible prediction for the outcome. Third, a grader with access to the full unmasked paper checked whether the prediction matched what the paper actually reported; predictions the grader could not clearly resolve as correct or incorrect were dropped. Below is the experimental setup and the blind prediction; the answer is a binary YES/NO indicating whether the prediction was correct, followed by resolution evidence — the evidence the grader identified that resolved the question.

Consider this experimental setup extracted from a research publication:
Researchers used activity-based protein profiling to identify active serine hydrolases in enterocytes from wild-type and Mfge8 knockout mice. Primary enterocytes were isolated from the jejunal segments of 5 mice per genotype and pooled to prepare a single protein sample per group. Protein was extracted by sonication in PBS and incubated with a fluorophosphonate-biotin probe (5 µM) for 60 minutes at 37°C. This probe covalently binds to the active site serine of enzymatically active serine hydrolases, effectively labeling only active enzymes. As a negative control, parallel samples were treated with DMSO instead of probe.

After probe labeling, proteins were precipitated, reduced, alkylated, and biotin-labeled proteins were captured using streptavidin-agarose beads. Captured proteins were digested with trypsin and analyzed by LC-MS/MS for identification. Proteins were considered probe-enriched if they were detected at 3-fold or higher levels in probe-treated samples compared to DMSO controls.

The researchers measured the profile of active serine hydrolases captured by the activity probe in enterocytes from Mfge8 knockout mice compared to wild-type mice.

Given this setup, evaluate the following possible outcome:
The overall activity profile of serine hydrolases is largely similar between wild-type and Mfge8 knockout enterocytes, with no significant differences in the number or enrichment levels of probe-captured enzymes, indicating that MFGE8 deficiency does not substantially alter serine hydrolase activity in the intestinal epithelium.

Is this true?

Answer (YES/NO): NO